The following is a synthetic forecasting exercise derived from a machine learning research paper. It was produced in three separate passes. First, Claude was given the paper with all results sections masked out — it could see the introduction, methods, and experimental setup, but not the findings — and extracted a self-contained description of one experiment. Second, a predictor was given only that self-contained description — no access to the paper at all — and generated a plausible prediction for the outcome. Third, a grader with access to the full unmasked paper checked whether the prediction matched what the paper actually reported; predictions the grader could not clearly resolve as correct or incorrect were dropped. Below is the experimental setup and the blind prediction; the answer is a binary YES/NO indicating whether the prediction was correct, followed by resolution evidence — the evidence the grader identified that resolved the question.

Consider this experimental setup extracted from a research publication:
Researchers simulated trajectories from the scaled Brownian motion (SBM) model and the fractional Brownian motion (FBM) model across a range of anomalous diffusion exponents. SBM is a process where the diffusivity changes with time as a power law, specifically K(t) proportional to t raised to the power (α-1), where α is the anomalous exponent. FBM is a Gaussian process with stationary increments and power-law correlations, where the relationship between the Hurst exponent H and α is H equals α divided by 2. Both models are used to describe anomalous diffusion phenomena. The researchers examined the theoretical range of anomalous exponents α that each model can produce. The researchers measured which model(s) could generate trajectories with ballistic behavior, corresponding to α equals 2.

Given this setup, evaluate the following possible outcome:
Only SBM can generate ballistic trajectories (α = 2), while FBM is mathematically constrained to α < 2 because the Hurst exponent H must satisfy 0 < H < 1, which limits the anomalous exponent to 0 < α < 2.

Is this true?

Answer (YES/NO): YES